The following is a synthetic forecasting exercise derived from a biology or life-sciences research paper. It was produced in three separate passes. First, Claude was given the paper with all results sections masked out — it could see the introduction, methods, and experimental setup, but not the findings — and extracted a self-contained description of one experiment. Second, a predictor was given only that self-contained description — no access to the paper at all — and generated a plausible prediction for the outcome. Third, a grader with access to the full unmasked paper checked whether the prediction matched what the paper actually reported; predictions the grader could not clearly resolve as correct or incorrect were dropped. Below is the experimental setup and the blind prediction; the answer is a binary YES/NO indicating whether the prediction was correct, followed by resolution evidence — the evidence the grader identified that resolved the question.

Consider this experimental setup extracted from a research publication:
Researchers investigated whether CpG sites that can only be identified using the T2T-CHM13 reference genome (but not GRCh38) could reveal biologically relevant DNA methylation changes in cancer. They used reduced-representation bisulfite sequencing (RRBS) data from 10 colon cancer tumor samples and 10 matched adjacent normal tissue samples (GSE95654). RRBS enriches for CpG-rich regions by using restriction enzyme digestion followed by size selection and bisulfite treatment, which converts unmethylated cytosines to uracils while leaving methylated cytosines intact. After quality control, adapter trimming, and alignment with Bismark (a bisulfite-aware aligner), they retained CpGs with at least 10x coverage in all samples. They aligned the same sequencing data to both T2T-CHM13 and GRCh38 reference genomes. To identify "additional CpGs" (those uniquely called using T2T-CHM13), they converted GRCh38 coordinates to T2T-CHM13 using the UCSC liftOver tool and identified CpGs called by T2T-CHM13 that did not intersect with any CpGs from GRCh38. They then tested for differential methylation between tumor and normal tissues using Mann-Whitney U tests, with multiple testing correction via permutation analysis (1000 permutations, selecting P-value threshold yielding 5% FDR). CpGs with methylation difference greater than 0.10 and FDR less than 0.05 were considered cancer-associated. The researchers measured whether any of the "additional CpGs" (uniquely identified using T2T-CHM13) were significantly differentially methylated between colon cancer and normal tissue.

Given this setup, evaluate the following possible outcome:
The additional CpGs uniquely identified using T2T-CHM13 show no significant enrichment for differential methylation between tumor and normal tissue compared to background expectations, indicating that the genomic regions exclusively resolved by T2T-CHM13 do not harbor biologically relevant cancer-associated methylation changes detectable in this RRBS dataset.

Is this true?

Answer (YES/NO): NO